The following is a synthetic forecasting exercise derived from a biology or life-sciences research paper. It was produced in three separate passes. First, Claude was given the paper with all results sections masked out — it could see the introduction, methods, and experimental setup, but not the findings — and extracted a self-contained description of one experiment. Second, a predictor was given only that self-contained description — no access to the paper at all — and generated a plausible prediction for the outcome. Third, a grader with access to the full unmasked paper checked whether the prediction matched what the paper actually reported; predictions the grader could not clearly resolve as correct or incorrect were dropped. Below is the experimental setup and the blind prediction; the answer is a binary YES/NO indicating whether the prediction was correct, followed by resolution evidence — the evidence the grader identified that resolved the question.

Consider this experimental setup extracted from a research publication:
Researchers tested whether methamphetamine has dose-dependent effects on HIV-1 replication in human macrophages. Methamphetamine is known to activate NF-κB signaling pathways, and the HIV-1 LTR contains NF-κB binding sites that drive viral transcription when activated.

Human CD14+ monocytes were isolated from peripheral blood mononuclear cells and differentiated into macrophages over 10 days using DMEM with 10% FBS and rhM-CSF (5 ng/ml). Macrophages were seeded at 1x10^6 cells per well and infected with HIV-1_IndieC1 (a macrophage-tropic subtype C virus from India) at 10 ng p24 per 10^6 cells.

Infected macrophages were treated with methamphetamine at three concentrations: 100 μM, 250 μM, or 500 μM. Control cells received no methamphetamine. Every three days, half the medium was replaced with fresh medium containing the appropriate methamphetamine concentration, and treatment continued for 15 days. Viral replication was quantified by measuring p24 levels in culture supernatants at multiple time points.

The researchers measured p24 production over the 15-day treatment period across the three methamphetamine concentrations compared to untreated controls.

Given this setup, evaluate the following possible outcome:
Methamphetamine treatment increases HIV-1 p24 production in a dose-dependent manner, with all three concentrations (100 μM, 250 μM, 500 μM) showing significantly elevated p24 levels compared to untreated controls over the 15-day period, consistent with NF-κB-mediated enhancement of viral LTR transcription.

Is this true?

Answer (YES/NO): NO